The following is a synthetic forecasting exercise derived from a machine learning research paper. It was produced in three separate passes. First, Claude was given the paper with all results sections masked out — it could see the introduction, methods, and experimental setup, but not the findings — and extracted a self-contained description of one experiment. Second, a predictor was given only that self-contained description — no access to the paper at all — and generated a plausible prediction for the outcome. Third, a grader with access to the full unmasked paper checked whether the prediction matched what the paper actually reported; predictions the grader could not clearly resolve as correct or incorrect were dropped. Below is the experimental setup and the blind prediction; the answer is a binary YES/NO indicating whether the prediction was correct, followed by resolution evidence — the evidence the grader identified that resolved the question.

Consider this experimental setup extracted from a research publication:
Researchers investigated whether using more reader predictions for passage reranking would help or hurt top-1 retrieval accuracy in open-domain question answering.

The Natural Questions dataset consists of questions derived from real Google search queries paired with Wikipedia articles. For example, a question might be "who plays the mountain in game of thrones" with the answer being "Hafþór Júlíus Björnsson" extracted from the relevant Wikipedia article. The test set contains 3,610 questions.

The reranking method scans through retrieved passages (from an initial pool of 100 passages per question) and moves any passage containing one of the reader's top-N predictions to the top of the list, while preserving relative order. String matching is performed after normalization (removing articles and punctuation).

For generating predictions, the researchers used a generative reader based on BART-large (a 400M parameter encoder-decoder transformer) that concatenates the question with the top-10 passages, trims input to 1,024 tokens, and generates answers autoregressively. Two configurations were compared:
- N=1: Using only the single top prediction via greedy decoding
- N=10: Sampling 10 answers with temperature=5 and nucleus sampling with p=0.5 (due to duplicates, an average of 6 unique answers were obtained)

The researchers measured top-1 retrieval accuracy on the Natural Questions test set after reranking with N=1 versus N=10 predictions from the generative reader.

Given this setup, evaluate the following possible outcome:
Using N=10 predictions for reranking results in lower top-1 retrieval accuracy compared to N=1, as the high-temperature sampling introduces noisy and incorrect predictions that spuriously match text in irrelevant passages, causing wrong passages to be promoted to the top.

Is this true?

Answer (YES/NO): YES